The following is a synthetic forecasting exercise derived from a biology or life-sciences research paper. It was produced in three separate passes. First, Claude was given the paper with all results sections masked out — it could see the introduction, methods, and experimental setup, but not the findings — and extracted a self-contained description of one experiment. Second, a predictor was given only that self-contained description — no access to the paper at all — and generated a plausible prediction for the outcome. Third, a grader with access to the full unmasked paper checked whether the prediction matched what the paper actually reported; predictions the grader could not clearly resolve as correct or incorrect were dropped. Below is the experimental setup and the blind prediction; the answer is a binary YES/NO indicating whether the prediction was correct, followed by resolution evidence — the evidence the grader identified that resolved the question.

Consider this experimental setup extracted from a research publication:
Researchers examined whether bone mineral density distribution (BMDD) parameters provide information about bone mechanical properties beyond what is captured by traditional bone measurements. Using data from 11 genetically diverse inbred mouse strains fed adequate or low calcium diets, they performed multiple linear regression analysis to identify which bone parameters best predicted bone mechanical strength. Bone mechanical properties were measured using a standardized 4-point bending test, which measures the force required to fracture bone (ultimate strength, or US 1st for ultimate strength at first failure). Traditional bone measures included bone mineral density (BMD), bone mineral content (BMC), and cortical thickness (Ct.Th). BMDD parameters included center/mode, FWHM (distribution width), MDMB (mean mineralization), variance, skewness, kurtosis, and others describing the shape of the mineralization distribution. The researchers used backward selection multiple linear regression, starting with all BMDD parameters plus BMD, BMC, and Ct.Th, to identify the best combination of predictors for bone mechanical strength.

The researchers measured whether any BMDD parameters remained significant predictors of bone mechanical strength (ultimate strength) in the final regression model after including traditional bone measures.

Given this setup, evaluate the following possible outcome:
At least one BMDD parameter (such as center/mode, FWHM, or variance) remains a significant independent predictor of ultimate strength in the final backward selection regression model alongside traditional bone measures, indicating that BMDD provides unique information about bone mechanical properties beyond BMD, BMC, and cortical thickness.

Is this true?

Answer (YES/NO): YES